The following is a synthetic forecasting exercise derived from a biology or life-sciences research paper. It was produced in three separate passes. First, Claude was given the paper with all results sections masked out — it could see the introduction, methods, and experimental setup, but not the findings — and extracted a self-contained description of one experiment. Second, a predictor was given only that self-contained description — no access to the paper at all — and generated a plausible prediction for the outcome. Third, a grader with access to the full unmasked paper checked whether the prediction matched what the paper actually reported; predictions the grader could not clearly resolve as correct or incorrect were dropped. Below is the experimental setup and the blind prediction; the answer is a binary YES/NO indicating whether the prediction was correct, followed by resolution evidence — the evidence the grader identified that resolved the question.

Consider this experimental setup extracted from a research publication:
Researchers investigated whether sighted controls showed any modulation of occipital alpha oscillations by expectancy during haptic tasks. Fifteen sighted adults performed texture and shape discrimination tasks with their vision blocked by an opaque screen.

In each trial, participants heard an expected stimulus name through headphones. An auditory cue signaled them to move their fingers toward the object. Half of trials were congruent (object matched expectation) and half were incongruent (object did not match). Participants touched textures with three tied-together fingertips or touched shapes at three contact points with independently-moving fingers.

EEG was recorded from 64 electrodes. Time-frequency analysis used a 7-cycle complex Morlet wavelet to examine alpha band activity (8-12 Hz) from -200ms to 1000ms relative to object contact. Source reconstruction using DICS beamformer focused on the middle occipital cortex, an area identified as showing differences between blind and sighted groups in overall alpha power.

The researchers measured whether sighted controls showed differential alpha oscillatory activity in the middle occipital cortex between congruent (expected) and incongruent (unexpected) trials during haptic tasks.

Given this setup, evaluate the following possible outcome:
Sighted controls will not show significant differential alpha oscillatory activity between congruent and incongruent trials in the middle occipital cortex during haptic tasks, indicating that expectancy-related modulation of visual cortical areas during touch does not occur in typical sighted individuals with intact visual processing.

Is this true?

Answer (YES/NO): YES